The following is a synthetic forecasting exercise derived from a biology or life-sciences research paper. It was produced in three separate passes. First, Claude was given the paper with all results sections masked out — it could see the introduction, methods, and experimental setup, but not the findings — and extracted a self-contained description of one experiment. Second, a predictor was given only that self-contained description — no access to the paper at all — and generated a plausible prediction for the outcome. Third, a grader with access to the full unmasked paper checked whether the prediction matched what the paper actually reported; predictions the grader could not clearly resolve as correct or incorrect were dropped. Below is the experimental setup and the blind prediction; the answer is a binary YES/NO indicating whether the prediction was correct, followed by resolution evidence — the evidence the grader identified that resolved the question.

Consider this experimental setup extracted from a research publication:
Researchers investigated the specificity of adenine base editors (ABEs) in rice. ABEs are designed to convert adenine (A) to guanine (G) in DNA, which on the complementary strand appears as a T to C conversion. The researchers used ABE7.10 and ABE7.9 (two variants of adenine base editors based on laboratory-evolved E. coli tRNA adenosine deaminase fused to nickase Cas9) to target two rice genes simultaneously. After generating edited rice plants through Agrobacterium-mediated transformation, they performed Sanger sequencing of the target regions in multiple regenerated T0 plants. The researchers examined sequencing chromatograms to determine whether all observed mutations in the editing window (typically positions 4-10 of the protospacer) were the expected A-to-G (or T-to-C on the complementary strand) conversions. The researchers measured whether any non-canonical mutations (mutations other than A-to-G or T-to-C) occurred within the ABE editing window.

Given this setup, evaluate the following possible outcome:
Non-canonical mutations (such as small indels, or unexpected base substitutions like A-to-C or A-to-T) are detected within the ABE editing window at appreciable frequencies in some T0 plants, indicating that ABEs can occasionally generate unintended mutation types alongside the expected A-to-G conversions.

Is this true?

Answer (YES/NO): NO